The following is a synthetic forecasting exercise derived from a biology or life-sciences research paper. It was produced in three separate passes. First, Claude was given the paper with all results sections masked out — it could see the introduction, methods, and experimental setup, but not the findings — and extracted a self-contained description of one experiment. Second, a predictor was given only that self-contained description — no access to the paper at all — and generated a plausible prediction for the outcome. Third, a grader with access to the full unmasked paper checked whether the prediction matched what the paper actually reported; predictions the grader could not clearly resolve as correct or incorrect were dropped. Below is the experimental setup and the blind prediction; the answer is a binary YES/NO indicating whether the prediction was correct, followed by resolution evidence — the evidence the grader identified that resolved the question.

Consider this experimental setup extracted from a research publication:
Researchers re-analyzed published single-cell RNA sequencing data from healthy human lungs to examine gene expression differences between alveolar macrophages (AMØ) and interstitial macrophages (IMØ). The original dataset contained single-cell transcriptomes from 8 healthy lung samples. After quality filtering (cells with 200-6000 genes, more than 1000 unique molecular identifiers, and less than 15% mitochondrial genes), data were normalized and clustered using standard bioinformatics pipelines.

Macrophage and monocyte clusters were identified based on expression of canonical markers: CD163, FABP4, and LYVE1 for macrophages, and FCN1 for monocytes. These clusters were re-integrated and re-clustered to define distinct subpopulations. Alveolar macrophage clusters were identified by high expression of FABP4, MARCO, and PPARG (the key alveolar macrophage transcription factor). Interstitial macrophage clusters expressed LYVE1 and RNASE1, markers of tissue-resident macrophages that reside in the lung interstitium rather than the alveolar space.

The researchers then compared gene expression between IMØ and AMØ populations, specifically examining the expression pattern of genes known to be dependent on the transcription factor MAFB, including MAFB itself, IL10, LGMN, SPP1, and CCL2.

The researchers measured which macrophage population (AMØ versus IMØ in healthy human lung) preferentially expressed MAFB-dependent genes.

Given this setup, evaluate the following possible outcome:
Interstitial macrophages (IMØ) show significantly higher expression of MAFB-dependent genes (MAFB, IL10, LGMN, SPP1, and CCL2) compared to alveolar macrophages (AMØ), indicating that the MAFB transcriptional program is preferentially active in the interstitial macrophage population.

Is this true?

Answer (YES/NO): YES